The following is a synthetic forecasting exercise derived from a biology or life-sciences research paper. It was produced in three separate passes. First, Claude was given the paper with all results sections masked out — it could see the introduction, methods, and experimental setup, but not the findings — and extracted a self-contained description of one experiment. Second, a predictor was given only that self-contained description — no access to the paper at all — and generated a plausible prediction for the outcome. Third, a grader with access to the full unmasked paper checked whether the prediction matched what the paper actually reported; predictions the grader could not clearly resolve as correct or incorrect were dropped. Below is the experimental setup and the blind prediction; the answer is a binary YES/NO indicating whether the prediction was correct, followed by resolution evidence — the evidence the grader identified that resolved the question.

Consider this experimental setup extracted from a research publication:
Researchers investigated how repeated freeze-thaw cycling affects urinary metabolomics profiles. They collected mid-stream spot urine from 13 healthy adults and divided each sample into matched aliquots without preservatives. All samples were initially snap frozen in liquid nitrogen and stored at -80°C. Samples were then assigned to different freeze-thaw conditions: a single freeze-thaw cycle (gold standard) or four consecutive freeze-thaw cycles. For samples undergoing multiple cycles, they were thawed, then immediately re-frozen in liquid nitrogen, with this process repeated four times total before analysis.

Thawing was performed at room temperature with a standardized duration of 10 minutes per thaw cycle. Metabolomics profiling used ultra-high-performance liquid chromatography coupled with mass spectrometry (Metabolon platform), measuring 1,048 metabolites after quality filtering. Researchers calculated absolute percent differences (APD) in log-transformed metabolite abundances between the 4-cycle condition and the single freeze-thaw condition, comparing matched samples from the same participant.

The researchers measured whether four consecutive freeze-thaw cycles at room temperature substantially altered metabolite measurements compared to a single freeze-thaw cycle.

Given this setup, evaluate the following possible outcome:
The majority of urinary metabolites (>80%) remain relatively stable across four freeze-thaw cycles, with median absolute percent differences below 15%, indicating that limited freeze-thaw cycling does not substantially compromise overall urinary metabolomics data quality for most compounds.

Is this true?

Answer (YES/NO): YES